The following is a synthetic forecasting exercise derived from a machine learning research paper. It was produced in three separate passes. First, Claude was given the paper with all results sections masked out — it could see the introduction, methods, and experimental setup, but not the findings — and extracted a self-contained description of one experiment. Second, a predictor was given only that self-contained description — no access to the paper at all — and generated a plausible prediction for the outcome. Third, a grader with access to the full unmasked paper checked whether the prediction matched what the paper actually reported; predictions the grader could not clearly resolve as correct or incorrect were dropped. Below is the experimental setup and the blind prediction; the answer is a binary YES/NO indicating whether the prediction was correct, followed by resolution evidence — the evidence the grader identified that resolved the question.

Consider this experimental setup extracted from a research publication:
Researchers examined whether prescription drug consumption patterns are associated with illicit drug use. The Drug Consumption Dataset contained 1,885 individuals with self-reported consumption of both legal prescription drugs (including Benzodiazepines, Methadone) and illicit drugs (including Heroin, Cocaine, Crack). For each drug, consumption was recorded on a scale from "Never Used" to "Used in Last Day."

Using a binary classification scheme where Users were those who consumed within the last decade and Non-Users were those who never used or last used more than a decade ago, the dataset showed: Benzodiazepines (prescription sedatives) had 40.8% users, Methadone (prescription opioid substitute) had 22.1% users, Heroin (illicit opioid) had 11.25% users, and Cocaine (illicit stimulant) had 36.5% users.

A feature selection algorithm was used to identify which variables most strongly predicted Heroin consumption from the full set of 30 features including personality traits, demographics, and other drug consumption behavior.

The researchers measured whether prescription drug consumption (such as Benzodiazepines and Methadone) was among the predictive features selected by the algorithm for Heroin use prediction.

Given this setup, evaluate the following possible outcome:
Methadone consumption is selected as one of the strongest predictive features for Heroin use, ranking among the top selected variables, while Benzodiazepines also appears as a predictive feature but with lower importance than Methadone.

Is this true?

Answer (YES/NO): YES